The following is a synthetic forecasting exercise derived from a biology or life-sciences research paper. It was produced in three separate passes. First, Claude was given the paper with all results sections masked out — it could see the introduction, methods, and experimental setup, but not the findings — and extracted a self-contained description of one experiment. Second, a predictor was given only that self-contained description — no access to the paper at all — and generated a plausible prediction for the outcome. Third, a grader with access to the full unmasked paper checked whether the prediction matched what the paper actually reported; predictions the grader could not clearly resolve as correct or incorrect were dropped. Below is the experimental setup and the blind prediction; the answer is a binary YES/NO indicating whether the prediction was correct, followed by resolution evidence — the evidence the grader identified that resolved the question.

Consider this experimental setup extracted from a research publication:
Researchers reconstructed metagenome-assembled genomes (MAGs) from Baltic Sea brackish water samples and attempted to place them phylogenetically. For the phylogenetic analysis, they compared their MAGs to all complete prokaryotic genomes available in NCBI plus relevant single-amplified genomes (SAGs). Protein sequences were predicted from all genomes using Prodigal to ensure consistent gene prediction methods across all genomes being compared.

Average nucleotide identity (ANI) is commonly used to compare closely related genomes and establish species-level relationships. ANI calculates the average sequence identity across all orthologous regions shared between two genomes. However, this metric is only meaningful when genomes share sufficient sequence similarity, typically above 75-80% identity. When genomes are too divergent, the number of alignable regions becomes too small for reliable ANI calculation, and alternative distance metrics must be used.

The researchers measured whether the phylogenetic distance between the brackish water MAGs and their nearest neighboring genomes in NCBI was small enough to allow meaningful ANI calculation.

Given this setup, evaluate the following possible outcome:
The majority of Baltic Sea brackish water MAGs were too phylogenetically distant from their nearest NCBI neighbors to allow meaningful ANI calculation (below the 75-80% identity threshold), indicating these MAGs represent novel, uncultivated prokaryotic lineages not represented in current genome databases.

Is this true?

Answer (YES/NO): YES